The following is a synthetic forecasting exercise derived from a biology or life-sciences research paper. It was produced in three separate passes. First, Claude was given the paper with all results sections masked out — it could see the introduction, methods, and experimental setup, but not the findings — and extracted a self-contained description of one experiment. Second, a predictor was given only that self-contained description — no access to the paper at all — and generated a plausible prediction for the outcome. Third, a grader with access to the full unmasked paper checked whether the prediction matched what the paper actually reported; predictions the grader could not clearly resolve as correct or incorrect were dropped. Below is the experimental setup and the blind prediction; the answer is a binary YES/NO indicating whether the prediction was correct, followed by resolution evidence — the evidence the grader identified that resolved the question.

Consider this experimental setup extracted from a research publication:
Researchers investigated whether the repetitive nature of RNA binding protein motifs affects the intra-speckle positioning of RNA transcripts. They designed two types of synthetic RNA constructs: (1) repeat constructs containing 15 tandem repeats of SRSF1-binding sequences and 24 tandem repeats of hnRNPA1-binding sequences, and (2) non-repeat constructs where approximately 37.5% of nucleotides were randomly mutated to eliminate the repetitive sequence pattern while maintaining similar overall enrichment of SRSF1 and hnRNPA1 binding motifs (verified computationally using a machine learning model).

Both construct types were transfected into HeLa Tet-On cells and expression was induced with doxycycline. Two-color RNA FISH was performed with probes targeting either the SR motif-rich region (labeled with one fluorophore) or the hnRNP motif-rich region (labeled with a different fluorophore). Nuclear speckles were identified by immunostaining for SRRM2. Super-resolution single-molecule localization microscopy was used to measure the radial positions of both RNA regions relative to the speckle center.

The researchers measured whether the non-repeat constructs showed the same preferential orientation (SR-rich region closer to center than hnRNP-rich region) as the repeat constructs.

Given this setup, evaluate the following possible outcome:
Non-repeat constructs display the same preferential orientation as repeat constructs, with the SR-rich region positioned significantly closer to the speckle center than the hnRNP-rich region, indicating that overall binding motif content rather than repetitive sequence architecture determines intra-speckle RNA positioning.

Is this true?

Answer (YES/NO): YES